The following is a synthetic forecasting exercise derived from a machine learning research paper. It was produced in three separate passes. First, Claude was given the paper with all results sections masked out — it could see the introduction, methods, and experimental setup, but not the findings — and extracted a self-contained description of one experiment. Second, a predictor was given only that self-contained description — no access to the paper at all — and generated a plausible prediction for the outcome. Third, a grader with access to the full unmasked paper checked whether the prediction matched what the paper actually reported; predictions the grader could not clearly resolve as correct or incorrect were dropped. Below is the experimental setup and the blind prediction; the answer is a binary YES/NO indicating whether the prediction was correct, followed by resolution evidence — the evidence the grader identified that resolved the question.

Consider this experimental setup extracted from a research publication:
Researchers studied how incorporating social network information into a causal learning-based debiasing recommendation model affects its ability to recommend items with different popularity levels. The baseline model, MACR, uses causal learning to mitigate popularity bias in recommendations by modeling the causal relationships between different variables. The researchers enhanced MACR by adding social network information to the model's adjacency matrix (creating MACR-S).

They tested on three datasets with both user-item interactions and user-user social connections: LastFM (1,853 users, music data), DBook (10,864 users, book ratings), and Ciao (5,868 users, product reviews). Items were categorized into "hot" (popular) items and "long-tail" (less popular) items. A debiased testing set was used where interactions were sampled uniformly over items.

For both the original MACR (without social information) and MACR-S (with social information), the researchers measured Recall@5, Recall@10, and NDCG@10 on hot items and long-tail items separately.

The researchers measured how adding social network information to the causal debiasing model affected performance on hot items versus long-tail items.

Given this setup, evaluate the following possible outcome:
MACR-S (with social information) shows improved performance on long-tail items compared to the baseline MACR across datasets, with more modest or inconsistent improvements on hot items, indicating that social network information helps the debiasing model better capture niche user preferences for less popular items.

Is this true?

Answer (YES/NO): NO